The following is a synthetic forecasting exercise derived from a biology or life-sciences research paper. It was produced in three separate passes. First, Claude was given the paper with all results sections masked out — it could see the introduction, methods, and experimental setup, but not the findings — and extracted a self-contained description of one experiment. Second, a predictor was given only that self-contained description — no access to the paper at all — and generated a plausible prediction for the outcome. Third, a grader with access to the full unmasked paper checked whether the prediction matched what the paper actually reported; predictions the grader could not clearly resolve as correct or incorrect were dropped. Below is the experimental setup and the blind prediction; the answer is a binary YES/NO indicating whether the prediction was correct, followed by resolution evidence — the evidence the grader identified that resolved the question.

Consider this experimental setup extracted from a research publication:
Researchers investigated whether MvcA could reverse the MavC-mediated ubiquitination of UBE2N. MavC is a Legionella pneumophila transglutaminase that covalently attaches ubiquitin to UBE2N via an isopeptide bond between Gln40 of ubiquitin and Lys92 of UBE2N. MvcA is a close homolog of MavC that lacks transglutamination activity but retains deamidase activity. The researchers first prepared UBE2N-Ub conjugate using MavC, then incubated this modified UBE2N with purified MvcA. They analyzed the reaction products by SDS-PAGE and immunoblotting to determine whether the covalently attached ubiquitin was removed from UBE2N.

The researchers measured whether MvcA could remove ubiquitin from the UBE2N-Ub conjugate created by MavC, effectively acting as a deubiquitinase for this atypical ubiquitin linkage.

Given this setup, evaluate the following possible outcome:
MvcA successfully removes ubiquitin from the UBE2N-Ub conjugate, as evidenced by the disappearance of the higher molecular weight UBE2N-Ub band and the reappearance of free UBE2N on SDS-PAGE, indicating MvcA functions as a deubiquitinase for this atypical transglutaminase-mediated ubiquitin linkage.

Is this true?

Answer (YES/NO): YES